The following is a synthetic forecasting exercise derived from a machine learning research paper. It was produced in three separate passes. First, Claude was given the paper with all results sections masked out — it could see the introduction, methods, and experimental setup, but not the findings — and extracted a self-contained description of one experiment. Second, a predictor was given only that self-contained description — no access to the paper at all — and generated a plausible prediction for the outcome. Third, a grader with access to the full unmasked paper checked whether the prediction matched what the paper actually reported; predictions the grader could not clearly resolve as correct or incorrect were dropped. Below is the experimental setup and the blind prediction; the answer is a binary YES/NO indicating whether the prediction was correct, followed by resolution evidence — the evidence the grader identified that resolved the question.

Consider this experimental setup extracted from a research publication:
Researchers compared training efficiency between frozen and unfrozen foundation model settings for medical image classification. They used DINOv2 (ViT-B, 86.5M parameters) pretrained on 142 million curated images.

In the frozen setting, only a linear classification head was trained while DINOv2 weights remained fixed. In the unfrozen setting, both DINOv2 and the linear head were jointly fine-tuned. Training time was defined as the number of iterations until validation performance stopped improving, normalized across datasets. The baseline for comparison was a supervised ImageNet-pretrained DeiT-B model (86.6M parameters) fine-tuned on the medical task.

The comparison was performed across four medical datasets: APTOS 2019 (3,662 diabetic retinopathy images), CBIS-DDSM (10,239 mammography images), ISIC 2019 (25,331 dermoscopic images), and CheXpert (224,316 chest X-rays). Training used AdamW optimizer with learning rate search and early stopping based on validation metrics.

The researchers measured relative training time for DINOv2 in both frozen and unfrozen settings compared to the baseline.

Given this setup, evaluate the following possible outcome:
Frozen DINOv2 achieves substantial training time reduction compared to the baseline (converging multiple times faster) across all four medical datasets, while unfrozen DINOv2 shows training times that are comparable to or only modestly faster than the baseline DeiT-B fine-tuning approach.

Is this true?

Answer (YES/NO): NO